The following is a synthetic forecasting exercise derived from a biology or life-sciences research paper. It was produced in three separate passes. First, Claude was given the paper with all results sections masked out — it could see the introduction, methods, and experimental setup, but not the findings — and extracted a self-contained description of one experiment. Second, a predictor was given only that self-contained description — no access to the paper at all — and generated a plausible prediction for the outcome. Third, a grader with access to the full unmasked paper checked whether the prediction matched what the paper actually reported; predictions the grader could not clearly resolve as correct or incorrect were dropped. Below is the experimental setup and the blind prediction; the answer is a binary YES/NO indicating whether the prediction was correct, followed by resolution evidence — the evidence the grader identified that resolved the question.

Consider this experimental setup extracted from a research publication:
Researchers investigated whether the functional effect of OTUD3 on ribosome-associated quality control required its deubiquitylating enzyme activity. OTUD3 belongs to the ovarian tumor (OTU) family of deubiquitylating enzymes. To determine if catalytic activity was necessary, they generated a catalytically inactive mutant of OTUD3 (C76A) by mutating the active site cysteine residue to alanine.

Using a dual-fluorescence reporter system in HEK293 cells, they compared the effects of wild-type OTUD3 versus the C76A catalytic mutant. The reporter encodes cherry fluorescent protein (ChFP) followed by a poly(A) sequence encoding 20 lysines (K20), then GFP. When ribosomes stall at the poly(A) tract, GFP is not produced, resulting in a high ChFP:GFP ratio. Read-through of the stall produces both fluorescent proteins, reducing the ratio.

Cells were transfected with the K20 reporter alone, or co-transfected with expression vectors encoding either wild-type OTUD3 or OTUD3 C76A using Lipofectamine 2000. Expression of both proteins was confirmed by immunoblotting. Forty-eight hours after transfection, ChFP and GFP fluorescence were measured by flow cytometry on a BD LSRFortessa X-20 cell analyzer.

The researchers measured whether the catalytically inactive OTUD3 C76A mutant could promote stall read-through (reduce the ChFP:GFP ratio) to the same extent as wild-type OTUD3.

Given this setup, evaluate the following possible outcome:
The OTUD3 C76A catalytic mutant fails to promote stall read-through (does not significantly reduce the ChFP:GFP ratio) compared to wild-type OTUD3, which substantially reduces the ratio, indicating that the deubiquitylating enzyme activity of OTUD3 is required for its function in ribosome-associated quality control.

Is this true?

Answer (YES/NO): YES